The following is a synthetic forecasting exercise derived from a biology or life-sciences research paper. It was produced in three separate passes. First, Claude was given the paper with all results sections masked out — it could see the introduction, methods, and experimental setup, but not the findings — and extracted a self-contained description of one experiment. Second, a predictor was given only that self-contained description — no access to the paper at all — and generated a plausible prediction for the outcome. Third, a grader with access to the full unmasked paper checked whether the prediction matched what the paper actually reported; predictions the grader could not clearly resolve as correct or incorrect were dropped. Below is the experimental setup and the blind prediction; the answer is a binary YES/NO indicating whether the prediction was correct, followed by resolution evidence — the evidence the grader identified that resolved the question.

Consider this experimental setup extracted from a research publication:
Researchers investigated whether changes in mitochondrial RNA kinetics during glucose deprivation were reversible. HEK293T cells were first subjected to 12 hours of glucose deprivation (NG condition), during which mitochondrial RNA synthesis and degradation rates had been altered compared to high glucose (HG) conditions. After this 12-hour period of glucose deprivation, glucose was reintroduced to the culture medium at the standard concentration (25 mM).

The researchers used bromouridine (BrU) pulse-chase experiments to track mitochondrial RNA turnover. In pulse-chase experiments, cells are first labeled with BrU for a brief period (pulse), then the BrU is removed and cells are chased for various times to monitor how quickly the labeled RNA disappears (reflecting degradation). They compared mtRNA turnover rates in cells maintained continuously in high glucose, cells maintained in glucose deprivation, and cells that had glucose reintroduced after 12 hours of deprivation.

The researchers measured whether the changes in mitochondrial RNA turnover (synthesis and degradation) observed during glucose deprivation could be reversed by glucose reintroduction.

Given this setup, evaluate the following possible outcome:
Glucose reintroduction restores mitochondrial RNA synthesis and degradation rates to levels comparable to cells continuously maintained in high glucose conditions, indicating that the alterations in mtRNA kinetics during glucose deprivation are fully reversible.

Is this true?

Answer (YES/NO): YES